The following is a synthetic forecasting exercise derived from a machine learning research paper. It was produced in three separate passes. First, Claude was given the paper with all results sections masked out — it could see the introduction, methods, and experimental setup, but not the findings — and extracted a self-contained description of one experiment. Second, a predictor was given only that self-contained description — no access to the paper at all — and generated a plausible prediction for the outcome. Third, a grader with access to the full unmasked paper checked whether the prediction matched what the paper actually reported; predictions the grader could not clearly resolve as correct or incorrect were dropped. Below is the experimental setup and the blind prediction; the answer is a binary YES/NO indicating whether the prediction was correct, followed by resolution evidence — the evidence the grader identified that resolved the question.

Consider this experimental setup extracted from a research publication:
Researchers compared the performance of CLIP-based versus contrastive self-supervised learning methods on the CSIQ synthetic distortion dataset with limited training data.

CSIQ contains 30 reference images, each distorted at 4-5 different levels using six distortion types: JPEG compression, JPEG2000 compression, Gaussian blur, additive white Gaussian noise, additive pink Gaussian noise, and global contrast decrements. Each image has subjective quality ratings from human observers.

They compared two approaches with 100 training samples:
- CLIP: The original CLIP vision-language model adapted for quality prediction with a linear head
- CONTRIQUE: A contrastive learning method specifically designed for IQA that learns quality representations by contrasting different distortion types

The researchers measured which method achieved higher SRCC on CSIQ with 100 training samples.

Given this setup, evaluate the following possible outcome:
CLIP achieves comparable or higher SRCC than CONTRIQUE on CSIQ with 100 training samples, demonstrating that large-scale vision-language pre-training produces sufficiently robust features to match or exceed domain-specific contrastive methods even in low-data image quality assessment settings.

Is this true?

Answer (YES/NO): NO